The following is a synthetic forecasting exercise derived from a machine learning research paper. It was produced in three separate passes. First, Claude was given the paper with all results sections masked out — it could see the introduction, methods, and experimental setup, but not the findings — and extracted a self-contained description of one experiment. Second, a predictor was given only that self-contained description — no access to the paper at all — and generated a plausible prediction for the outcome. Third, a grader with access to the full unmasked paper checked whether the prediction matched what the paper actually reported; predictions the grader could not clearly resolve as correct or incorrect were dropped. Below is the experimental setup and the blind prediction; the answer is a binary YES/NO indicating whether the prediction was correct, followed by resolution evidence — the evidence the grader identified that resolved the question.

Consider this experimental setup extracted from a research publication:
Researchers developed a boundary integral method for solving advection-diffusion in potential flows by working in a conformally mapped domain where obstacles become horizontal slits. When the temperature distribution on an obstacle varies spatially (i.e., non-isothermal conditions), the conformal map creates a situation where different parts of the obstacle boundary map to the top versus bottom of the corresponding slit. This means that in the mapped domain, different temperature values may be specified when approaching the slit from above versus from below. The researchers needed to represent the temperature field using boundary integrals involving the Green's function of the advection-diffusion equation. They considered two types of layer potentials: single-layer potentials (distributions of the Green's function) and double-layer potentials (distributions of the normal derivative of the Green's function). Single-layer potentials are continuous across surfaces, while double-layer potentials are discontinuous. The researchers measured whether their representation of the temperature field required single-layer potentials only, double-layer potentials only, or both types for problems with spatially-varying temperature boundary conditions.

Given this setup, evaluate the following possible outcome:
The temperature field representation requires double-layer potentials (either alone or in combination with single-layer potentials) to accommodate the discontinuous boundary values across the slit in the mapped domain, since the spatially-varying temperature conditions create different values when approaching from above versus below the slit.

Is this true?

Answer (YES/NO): YES